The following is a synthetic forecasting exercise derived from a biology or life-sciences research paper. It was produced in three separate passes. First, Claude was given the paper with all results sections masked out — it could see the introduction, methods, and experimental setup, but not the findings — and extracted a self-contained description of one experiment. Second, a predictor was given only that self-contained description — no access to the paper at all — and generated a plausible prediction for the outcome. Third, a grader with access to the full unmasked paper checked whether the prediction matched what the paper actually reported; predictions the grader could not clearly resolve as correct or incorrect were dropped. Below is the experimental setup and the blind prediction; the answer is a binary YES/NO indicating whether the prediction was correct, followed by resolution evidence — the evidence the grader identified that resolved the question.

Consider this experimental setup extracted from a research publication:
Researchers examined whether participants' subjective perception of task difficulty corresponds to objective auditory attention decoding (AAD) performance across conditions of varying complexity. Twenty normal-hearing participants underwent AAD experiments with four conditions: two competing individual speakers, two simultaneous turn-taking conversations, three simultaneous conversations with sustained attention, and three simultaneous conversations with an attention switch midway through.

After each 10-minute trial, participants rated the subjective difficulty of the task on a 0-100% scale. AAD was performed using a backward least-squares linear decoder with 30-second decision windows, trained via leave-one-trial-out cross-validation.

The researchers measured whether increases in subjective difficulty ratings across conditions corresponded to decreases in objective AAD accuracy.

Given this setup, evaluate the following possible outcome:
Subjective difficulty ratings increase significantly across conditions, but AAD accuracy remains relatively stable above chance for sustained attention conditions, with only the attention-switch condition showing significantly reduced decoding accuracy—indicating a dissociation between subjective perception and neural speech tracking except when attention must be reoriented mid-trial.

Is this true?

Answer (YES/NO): NO